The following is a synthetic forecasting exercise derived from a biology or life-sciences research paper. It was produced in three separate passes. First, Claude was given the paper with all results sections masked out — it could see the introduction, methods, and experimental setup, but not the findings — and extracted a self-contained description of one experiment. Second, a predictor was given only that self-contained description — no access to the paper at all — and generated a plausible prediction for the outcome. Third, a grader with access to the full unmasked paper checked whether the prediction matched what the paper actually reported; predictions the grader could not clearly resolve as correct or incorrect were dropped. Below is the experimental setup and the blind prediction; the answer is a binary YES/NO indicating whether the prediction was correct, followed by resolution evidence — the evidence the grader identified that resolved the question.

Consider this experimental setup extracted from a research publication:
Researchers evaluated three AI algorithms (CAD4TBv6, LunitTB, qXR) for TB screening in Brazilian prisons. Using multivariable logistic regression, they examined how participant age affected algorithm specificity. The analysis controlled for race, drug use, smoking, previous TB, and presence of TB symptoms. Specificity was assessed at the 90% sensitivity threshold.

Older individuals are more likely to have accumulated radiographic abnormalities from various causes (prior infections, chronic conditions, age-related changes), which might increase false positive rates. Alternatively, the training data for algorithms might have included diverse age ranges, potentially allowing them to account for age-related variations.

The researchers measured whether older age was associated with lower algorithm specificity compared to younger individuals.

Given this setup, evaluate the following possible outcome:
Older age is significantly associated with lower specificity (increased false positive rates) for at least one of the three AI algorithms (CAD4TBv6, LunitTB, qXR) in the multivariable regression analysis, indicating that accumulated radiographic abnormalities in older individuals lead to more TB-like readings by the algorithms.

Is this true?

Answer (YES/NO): YES